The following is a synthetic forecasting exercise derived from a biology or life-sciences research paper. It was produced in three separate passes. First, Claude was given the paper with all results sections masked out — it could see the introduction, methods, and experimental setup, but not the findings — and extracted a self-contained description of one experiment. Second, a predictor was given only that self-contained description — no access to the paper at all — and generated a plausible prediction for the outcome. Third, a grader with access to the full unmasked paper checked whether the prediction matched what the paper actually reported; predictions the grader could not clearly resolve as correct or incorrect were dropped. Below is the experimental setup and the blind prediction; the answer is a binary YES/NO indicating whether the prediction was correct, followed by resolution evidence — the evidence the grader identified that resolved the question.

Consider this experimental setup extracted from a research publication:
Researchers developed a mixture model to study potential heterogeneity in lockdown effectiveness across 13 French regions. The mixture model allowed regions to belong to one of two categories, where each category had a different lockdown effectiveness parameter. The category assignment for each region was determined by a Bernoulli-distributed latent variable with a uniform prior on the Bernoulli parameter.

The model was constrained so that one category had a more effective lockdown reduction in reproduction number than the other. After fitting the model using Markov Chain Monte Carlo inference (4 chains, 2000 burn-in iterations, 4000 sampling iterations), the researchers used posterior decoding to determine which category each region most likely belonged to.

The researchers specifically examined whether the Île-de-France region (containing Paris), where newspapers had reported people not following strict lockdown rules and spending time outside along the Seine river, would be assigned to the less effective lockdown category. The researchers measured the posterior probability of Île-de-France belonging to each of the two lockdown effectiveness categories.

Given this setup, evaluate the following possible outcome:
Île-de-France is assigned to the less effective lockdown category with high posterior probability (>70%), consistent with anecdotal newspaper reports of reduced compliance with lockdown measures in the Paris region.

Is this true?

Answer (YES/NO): NO